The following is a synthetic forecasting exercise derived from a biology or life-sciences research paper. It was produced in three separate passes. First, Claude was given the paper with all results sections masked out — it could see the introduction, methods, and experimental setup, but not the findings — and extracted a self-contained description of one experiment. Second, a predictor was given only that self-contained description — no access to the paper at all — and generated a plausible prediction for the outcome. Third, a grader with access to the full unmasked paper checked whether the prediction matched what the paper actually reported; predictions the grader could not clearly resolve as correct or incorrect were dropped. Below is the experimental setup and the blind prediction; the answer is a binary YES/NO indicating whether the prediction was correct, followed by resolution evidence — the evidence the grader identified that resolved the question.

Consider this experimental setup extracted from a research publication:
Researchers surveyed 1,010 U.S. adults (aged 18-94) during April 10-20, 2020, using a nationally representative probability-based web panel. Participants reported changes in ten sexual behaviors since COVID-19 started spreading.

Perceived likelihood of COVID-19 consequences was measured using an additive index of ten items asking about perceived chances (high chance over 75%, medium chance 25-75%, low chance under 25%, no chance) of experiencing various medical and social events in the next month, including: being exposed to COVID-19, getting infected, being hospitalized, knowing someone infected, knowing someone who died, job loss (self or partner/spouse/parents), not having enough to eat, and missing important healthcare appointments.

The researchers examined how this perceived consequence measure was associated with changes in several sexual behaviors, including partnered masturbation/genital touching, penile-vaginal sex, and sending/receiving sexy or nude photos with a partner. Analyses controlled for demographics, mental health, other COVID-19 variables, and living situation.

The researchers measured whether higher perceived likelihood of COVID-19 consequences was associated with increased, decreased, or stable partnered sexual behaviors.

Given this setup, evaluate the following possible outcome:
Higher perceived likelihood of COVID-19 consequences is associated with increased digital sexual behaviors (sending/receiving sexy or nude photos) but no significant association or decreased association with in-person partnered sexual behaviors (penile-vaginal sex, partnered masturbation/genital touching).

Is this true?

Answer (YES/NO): NO